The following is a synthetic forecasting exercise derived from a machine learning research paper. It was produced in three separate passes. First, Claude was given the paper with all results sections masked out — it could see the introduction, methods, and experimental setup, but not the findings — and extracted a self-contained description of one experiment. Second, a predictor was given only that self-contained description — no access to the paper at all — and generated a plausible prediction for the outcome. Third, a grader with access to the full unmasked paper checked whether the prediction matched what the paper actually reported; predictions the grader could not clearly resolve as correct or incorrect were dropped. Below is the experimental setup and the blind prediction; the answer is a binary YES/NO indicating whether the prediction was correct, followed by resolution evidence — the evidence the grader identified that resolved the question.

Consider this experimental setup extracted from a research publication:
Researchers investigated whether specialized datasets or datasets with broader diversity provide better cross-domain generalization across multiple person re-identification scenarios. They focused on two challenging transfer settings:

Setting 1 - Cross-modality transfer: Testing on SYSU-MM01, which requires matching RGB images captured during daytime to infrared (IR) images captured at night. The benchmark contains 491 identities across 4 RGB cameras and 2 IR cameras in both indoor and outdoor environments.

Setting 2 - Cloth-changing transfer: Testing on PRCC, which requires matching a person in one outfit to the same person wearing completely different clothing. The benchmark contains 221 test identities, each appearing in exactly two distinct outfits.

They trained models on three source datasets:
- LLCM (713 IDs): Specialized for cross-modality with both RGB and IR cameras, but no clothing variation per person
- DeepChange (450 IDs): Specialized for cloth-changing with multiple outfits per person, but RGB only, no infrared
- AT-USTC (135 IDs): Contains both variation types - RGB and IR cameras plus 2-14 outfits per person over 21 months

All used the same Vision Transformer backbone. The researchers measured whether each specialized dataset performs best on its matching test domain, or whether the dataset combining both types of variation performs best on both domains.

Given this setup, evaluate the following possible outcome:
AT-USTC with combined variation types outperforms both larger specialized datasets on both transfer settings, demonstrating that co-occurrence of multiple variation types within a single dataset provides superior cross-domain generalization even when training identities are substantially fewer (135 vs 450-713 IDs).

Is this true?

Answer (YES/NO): YES